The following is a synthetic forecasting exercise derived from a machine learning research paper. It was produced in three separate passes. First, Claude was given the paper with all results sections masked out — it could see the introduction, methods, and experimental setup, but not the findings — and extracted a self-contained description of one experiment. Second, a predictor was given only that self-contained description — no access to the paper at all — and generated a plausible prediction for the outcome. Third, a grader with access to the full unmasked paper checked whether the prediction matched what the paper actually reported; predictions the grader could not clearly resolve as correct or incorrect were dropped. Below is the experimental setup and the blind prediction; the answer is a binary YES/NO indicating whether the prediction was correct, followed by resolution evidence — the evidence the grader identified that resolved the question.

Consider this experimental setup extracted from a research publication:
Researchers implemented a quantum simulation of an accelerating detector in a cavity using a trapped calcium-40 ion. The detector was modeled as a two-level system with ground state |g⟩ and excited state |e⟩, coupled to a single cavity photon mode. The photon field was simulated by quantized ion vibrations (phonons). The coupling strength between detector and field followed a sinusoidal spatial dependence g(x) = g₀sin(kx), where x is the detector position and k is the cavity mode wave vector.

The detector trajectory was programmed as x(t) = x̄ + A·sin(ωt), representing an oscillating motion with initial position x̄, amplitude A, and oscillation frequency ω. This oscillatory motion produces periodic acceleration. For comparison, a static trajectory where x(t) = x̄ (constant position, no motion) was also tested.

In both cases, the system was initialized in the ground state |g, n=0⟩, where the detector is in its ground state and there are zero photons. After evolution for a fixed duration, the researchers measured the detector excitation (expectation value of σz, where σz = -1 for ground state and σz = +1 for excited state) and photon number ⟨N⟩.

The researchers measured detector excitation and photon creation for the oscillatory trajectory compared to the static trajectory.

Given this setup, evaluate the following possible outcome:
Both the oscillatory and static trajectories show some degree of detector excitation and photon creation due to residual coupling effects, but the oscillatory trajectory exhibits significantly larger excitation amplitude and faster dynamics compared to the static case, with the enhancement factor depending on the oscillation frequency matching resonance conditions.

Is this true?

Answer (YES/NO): NO